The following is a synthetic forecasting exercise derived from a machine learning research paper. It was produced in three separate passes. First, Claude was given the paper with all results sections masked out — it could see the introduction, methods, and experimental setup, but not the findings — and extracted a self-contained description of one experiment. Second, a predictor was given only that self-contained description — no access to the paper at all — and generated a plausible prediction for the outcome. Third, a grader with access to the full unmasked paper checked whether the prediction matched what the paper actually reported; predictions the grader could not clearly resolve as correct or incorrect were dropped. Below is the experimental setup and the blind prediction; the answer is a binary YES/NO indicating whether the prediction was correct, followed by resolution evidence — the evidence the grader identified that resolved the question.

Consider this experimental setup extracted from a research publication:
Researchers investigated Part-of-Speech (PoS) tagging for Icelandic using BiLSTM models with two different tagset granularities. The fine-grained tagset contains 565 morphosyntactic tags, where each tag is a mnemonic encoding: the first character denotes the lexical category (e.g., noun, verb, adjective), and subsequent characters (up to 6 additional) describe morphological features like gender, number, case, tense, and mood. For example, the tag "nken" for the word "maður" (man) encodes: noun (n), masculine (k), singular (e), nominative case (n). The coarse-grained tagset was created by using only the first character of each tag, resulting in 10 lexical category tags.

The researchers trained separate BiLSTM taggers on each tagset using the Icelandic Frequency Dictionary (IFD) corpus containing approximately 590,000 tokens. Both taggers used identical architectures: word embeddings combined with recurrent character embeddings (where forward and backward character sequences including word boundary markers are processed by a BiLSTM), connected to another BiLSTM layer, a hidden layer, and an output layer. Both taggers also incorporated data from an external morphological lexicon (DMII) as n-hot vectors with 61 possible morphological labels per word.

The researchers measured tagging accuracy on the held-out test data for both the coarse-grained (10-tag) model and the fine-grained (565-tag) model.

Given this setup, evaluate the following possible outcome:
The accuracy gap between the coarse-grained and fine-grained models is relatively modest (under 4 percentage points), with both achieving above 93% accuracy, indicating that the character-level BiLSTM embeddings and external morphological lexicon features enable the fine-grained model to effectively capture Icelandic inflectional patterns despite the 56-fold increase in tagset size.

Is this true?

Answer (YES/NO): NO